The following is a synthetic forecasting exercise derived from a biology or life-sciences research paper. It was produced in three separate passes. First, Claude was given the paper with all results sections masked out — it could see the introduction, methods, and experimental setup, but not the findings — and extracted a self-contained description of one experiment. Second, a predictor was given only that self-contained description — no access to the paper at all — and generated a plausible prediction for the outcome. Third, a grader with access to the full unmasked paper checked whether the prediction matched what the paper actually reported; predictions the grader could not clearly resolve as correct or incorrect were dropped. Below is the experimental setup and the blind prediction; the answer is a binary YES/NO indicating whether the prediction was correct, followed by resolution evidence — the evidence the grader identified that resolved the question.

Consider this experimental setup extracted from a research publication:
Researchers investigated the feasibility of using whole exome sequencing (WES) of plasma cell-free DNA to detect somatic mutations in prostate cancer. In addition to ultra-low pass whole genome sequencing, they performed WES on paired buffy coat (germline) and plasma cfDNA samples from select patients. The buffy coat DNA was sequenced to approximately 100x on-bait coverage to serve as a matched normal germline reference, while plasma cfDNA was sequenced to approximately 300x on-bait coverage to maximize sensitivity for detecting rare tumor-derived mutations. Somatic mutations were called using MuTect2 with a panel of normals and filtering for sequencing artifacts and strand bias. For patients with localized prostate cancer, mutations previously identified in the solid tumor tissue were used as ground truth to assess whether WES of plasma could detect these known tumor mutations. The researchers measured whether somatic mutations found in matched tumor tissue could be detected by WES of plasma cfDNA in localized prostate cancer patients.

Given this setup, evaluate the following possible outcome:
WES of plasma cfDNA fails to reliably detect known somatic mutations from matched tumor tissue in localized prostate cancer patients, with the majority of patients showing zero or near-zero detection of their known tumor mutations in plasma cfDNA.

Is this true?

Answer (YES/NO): YES